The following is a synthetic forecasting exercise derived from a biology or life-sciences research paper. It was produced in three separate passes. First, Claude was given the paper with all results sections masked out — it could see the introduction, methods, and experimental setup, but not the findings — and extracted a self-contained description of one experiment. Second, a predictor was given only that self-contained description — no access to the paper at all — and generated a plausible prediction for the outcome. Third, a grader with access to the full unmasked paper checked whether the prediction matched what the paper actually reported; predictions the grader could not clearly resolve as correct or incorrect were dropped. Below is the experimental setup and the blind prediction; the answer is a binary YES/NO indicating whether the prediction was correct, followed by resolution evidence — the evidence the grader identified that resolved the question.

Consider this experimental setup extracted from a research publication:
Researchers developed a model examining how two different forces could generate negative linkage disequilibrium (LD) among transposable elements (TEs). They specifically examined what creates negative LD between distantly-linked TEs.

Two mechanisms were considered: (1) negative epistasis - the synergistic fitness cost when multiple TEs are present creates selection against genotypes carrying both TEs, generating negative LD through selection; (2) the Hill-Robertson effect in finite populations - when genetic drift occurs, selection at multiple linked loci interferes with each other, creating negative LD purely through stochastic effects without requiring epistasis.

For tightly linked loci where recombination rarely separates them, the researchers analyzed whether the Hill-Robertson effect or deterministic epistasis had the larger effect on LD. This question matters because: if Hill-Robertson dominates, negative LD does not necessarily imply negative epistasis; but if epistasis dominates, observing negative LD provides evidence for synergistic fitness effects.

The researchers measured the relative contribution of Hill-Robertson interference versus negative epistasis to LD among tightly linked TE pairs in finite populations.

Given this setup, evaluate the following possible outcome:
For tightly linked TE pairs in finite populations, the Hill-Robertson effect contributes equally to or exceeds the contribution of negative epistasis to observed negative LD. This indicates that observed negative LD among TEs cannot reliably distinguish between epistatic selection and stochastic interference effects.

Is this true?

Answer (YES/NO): YES